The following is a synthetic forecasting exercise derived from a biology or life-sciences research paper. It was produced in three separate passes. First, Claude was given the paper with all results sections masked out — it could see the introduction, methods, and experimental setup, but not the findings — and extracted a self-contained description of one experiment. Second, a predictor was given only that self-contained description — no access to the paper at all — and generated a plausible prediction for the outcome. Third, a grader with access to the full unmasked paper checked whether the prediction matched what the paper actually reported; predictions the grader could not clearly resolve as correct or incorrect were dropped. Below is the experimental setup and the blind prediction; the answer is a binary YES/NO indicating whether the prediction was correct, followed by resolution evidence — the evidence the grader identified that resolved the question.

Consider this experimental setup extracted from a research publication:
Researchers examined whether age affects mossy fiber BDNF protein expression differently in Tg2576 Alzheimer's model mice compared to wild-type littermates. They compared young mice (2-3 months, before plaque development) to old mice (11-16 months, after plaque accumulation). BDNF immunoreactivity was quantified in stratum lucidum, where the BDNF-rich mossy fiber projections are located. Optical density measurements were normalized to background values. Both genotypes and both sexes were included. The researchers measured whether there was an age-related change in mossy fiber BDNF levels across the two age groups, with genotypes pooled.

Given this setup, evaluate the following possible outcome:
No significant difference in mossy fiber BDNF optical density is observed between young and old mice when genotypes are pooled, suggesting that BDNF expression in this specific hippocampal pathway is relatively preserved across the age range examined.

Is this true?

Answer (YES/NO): YES